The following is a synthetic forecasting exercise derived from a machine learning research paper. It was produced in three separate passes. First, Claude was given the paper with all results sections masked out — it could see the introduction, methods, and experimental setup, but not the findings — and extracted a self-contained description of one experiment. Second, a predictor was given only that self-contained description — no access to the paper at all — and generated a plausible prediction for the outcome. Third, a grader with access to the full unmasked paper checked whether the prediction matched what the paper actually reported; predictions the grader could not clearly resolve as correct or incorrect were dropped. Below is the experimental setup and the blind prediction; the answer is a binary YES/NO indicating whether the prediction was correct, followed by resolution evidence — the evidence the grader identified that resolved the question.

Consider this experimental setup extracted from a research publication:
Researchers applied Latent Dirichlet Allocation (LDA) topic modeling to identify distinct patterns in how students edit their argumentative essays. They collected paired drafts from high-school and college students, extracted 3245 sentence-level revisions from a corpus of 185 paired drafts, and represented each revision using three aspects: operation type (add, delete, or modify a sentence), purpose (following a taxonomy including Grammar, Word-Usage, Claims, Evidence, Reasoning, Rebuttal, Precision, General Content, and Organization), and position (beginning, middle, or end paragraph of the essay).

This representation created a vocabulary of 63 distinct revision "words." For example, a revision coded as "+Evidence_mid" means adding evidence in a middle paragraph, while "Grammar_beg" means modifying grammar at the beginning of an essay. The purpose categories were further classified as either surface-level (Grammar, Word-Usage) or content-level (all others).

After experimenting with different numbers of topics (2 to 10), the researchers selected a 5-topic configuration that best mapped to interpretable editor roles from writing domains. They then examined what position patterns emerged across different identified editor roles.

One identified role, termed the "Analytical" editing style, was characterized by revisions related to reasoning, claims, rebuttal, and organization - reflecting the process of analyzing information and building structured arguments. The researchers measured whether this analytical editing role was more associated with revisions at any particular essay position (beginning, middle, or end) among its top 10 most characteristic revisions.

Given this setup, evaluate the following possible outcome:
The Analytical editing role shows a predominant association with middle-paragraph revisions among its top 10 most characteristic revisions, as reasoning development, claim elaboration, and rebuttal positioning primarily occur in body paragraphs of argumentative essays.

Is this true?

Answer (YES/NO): NO